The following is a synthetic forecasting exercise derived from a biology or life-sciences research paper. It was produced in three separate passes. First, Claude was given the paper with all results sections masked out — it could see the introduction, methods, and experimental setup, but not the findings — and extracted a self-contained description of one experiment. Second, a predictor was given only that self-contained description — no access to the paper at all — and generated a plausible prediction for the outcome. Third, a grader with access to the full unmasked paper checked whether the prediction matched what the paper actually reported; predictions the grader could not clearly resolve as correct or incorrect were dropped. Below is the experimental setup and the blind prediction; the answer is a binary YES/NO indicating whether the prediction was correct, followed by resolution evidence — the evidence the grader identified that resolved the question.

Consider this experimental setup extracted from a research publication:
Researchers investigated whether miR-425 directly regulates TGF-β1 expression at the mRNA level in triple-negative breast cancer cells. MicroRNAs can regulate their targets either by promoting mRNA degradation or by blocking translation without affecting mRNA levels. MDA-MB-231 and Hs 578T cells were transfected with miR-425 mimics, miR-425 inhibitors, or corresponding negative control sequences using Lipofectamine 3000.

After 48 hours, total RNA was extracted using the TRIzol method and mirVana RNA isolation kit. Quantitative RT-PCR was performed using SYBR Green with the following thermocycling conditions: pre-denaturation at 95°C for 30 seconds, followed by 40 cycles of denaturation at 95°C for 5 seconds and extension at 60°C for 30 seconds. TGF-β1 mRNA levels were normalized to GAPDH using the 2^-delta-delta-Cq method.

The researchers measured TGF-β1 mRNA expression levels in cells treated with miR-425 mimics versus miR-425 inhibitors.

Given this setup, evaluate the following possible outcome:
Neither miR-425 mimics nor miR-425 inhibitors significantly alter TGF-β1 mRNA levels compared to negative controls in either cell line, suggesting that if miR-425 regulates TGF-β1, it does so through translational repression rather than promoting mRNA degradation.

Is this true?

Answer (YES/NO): NO